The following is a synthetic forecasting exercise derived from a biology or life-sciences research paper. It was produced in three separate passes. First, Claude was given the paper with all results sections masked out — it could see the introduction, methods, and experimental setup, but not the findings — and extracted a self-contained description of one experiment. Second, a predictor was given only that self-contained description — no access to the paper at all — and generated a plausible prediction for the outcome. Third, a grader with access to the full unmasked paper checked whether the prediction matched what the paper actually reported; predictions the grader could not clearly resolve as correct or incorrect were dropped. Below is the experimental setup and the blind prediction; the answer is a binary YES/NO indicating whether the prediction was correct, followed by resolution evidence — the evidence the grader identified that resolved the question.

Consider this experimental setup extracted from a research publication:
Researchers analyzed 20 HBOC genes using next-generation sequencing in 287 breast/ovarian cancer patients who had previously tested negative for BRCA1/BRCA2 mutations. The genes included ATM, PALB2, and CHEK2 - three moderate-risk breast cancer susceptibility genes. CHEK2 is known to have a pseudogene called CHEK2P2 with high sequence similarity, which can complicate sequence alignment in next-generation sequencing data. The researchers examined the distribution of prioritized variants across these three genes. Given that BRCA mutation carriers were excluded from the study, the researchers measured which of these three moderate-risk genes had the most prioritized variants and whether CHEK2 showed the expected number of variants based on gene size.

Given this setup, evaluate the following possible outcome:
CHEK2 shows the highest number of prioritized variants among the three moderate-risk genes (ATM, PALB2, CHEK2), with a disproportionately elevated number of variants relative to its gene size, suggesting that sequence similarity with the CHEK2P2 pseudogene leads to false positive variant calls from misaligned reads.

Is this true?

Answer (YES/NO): NO